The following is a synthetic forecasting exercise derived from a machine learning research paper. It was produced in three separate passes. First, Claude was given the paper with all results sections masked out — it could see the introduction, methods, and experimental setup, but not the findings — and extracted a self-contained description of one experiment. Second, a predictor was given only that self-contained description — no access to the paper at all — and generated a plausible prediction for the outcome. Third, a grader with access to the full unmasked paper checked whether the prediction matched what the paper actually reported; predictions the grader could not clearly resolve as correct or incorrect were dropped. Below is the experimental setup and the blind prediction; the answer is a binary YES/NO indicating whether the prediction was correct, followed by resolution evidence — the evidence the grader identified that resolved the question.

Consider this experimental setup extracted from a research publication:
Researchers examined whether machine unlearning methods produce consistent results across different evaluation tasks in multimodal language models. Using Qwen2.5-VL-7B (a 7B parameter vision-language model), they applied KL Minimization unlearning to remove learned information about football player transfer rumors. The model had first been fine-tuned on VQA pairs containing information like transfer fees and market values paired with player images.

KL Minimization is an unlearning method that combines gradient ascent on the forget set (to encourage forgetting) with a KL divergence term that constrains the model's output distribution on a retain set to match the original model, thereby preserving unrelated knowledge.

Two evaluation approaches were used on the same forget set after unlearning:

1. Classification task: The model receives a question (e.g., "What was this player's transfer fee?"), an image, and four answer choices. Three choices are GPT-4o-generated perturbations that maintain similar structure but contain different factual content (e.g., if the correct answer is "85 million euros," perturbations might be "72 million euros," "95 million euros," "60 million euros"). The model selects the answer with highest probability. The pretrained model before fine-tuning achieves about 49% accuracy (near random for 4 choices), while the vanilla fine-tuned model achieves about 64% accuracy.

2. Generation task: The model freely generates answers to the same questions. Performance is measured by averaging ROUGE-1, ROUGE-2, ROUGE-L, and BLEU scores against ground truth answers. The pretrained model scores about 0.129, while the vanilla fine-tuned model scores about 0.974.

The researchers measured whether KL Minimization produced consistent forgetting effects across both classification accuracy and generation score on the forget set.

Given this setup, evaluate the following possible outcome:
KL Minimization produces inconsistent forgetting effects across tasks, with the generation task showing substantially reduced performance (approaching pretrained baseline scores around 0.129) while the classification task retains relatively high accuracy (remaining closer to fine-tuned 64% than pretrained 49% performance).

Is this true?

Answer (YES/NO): NO